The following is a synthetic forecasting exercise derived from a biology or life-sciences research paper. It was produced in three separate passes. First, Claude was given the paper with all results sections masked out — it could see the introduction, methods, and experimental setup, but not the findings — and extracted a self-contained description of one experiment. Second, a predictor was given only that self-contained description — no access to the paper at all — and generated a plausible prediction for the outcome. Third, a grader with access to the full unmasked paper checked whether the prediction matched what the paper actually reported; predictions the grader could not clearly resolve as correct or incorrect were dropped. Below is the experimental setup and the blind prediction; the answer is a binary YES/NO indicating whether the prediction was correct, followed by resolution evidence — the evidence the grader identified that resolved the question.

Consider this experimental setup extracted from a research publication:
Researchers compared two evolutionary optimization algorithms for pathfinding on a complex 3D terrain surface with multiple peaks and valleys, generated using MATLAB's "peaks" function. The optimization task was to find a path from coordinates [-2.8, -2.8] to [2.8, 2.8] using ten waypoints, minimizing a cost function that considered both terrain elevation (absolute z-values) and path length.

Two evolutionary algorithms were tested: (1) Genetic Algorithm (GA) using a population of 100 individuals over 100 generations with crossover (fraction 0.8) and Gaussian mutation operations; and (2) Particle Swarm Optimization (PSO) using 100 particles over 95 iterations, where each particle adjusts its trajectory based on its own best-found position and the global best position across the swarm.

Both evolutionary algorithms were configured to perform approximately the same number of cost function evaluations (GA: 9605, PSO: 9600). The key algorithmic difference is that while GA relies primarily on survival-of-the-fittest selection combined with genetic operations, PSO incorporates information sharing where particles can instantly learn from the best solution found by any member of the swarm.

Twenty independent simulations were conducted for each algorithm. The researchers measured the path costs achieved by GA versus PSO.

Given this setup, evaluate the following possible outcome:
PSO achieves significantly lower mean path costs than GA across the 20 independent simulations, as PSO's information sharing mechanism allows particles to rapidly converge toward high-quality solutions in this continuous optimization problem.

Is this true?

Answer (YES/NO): NO